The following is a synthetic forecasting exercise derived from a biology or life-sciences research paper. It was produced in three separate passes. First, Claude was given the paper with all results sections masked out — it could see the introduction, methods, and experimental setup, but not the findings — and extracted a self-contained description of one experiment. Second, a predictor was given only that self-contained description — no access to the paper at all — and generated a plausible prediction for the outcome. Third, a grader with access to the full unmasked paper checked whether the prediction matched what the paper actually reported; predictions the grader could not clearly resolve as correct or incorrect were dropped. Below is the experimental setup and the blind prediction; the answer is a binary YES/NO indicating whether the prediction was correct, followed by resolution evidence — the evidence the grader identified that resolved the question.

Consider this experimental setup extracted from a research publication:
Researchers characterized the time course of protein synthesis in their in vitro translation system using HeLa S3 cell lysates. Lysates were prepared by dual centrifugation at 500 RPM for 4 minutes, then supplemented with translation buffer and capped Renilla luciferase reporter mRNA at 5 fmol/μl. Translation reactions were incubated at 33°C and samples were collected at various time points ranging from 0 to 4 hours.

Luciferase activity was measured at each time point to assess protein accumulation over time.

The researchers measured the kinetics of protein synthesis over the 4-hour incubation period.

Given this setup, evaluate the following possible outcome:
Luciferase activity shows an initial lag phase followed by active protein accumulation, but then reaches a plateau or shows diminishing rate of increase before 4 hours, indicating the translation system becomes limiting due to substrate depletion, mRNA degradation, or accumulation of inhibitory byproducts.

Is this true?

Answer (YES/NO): YES